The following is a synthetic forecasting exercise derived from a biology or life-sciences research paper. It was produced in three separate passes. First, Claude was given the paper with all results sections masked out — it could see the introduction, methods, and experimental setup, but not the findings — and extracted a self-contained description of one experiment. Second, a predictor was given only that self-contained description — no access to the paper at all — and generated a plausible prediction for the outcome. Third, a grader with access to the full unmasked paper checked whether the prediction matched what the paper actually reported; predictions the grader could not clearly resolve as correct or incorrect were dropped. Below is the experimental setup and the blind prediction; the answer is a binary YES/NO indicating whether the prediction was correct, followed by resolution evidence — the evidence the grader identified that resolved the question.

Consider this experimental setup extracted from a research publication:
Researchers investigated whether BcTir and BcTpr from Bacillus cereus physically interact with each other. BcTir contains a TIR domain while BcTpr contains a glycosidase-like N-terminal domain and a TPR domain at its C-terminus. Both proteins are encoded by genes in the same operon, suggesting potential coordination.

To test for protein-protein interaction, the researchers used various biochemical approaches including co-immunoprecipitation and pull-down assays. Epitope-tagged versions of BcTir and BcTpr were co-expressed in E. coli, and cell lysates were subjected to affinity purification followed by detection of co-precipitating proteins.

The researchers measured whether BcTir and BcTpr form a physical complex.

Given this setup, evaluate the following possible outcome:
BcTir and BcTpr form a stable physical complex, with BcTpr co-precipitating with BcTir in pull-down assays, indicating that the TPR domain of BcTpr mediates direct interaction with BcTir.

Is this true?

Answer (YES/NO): NO